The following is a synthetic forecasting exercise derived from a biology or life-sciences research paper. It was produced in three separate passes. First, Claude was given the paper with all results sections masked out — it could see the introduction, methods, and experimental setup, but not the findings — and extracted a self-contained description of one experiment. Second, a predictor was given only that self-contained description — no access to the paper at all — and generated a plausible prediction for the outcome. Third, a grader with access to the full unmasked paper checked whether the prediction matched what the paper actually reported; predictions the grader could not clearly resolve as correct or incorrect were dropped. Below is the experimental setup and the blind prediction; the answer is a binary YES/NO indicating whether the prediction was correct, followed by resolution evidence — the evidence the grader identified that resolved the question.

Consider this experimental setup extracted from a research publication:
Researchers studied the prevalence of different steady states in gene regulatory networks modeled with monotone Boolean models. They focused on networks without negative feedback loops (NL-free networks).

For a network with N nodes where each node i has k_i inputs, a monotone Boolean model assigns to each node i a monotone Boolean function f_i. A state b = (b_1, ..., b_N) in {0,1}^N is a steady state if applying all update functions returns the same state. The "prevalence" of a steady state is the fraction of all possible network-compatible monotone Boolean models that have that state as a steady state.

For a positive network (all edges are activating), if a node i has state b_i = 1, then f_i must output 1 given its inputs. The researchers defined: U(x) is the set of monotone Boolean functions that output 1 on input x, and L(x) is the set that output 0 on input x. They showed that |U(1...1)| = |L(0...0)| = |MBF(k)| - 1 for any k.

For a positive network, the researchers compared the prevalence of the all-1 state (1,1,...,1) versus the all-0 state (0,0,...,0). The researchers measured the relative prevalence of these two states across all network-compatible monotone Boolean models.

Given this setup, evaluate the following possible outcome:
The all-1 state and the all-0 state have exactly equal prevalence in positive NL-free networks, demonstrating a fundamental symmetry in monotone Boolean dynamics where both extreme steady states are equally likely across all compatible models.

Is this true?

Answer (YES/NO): YES